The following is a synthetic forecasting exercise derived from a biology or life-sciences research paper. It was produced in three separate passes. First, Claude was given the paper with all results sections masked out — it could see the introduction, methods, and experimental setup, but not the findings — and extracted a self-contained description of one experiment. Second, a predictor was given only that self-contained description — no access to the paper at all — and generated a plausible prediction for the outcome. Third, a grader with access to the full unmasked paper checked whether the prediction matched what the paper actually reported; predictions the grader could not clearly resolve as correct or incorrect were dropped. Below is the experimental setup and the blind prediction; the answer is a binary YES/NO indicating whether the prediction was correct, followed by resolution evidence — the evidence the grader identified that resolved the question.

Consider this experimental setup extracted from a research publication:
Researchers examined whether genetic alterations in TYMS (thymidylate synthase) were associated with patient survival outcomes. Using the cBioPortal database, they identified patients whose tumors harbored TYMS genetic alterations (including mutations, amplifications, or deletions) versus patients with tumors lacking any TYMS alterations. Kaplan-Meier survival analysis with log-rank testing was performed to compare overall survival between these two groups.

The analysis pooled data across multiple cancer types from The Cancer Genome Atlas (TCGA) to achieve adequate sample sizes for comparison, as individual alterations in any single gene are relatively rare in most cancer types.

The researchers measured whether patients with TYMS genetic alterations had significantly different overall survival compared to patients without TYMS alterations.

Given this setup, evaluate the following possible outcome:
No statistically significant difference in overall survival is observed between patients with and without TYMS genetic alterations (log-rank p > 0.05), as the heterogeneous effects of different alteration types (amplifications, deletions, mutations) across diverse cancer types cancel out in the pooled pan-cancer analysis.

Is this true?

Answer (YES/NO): NO